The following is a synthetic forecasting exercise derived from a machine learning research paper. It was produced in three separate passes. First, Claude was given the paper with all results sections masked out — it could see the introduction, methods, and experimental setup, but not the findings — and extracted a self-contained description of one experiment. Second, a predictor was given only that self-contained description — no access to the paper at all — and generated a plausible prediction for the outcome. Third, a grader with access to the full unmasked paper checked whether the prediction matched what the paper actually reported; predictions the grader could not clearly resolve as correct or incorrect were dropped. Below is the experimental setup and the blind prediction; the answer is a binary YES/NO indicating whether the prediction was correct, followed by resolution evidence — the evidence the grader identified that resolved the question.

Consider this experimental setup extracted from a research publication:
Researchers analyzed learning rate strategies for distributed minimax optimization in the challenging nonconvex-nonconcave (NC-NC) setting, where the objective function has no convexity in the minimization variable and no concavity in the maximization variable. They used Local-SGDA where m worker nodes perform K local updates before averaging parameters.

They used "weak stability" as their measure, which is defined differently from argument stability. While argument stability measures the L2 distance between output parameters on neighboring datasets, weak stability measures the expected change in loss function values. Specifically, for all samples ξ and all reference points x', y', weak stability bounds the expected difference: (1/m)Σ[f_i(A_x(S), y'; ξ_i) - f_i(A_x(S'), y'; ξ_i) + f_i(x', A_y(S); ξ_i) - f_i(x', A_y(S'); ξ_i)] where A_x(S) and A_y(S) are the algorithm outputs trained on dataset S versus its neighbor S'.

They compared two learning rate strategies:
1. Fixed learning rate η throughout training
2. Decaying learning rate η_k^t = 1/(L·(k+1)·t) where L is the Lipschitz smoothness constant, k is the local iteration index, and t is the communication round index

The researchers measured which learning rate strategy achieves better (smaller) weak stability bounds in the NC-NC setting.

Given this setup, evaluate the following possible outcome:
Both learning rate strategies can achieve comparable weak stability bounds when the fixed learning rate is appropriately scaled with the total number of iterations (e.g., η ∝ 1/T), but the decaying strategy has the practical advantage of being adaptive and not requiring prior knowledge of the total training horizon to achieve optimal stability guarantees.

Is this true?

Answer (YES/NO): NO